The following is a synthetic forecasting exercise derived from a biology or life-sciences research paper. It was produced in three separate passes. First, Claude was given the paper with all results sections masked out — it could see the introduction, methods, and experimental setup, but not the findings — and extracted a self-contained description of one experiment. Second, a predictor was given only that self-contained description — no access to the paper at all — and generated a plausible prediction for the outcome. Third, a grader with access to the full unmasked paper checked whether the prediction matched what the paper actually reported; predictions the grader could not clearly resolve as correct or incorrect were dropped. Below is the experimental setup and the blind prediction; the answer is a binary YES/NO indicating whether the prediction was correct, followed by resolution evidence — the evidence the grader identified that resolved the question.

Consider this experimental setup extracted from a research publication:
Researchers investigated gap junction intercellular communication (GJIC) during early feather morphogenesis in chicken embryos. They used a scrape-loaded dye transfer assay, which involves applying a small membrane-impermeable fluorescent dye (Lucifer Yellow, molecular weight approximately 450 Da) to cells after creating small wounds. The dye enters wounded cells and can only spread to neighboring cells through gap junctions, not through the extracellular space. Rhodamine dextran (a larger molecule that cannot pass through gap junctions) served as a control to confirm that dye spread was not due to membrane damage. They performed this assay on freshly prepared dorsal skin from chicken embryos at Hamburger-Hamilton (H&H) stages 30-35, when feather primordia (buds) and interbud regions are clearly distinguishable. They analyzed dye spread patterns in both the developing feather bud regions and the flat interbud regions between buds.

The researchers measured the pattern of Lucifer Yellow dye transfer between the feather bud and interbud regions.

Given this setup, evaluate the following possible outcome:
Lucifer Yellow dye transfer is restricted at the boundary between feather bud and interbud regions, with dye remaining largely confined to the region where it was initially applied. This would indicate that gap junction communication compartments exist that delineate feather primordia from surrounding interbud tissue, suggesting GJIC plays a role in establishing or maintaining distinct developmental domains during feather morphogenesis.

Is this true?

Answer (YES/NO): YES